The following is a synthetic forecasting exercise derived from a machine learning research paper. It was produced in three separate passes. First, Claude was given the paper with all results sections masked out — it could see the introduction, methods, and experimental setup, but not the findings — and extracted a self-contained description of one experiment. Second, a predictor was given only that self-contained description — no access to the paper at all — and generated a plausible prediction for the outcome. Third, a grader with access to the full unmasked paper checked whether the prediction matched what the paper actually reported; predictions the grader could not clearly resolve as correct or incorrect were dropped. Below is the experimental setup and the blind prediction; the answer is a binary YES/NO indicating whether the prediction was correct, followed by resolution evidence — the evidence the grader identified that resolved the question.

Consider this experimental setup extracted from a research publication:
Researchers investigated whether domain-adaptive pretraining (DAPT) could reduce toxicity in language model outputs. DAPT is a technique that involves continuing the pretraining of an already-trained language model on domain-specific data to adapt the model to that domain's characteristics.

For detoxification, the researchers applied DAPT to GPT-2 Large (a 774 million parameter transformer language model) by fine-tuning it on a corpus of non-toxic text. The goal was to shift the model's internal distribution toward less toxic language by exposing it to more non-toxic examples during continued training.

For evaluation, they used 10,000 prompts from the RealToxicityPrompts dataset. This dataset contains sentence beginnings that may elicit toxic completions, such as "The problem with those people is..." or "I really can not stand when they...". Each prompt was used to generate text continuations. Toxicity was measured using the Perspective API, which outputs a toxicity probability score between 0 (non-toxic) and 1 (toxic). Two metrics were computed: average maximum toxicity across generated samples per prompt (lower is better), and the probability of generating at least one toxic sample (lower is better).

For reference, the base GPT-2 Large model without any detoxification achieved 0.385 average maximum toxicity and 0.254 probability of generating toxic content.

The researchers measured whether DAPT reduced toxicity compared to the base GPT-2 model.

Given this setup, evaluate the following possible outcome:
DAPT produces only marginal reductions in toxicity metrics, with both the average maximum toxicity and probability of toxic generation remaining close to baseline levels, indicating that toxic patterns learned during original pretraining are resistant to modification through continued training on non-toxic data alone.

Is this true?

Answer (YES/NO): NO